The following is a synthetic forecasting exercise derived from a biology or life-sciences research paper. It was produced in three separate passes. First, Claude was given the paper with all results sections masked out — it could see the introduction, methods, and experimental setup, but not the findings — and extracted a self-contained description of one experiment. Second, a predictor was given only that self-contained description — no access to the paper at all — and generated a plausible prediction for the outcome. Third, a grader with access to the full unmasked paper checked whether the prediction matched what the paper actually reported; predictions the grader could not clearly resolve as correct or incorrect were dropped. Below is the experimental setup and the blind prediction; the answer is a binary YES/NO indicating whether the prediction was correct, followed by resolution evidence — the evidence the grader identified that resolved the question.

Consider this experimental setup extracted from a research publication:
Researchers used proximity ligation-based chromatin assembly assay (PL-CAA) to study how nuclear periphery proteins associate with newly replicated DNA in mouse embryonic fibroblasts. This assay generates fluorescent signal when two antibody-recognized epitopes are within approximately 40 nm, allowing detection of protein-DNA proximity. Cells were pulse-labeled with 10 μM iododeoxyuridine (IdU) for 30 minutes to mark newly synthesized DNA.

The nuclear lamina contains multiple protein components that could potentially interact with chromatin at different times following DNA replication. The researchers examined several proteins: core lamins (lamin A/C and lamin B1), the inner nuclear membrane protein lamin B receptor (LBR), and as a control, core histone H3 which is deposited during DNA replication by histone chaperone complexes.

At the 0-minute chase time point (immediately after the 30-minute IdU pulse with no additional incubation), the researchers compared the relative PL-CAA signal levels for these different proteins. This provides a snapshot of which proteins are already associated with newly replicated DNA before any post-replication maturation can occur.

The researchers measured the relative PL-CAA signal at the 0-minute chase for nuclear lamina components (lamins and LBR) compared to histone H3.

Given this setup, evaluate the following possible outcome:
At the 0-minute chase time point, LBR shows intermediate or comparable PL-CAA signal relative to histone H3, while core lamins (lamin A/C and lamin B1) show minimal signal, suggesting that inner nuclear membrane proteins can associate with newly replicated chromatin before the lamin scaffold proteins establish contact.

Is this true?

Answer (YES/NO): NO